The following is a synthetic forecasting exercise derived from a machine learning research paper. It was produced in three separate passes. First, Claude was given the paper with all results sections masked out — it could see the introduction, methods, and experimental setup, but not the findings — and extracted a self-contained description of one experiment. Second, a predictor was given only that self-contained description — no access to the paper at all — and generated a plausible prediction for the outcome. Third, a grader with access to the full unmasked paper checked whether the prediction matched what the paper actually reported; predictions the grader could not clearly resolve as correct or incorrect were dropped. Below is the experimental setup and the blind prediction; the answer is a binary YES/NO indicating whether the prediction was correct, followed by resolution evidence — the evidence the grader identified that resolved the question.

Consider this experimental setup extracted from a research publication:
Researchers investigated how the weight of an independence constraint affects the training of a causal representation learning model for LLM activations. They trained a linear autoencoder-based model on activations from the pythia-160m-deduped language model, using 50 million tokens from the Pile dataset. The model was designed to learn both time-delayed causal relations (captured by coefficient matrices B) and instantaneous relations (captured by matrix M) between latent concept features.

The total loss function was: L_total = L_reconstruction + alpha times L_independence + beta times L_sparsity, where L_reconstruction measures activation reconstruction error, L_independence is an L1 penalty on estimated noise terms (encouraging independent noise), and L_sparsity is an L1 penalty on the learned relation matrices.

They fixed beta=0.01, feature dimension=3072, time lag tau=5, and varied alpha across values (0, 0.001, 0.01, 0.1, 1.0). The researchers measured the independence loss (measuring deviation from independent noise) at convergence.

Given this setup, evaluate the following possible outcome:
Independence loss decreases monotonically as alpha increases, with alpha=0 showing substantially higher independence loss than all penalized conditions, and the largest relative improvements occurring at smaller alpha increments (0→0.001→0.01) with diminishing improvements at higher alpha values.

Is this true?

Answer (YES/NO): NO